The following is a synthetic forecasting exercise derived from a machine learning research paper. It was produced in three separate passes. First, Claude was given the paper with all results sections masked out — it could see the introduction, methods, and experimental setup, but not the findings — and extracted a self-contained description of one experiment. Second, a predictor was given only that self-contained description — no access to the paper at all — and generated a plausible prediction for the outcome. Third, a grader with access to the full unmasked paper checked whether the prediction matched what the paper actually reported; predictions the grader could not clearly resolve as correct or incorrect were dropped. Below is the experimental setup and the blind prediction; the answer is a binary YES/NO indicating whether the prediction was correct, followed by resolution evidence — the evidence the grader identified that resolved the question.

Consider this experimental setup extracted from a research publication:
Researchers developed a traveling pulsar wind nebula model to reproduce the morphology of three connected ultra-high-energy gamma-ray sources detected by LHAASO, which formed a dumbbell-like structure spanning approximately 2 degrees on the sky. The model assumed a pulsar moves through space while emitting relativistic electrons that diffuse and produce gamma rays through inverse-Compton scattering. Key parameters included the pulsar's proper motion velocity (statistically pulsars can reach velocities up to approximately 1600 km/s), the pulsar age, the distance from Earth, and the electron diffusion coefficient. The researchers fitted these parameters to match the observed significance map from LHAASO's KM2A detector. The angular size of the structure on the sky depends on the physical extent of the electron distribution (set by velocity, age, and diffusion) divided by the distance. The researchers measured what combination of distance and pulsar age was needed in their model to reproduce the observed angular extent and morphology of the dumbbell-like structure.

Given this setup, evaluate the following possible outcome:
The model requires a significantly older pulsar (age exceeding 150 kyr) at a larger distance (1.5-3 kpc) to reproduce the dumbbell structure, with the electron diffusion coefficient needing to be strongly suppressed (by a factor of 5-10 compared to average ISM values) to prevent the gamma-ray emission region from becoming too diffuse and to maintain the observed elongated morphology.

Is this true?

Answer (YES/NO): NO